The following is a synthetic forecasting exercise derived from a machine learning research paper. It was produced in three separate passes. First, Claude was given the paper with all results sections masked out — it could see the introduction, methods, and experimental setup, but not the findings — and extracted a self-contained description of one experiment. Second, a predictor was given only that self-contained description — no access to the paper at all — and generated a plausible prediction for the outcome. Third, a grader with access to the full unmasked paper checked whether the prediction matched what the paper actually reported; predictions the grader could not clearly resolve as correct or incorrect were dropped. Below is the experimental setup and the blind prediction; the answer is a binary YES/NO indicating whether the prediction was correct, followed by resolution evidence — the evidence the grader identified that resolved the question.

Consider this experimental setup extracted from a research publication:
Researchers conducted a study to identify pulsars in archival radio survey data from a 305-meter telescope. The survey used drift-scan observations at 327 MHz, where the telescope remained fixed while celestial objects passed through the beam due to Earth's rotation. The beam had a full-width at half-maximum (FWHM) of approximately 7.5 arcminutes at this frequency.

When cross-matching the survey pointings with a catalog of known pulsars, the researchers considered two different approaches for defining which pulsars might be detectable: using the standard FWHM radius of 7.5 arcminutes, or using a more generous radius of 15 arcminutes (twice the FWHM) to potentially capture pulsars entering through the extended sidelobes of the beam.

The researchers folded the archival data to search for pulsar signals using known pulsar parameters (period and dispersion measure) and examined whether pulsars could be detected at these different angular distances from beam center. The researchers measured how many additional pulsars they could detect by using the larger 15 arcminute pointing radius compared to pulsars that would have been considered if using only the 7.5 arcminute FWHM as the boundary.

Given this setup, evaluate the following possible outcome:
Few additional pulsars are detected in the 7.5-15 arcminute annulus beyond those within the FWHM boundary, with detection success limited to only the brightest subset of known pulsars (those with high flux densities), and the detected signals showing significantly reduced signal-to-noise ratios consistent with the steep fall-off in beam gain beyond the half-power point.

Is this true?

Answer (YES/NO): NO